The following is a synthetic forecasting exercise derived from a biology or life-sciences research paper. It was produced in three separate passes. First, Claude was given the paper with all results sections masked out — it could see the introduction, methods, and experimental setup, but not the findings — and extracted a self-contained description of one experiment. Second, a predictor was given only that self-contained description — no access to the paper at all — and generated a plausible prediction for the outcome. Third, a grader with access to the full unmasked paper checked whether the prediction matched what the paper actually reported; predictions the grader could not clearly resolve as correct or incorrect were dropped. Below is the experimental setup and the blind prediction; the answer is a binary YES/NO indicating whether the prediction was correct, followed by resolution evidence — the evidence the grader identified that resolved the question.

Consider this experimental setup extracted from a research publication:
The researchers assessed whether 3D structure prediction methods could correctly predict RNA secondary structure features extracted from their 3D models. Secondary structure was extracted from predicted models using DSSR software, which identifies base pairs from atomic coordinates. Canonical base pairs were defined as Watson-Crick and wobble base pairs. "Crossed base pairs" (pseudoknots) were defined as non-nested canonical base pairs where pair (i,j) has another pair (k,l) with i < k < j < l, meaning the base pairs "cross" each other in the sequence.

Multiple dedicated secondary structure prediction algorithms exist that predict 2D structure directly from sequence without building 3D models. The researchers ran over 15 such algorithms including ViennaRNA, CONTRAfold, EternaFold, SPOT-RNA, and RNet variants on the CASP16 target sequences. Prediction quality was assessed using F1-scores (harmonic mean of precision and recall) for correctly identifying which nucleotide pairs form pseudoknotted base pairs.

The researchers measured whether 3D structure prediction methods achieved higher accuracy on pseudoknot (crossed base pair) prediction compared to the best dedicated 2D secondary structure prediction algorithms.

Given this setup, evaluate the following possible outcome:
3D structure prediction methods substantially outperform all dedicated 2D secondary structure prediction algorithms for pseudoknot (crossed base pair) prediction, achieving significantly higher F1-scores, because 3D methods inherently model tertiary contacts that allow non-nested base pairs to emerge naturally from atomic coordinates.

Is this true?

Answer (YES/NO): NO